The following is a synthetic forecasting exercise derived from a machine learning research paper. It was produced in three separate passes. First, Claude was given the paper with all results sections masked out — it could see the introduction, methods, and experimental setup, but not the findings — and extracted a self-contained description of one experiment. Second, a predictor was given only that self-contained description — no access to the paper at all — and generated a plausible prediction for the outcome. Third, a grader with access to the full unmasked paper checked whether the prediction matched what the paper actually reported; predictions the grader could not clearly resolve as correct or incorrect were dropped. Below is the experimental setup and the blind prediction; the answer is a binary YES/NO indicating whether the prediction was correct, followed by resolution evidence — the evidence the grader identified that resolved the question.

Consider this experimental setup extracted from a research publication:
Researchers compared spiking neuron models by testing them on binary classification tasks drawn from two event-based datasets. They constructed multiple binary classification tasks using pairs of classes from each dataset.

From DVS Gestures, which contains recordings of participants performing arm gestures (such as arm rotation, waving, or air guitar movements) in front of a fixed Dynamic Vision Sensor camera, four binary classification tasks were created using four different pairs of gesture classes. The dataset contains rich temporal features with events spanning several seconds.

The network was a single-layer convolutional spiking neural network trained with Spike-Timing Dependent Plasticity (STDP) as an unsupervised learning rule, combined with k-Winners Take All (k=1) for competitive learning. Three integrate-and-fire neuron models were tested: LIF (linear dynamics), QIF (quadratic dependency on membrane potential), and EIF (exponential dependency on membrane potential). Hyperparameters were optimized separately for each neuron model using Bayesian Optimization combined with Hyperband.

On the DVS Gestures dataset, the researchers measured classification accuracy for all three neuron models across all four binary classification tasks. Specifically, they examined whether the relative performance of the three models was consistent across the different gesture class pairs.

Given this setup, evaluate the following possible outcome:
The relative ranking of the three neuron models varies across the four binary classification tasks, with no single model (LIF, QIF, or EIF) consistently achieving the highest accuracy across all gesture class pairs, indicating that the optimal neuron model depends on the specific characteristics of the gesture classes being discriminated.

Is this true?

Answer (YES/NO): YES